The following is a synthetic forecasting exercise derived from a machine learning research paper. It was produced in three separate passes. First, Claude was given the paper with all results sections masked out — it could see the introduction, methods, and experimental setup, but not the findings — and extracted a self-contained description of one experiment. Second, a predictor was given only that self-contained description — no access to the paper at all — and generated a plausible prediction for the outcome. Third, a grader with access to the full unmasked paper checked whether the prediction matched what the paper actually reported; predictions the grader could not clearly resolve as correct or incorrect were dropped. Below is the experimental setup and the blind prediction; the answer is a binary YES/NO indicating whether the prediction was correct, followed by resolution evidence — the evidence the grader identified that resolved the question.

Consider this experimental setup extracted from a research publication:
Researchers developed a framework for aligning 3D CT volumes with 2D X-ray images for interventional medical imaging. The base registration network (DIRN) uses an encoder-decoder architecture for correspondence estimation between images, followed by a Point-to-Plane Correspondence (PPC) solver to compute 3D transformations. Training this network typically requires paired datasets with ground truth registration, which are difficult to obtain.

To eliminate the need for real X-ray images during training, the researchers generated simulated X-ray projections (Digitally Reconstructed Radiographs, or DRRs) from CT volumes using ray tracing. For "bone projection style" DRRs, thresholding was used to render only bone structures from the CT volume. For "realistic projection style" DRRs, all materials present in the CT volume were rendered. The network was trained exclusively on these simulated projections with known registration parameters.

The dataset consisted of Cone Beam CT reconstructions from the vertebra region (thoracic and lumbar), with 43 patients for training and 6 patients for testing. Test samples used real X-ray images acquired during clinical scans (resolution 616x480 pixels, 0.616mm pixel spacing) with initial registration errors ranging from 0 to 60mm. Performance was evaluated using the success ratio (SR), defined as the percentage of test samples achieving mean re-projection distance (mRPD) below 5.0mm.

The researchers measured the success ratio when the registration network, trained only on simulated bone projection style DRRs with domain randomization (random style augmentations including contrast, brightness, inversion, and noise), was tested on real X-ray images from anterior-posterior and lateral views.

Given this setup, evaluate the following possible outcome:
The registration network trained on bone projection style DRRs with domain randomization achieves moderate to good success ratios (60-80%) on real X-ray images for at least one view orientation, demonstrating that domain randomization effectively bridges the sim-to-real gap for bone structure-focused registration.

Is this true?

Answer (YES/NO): YES